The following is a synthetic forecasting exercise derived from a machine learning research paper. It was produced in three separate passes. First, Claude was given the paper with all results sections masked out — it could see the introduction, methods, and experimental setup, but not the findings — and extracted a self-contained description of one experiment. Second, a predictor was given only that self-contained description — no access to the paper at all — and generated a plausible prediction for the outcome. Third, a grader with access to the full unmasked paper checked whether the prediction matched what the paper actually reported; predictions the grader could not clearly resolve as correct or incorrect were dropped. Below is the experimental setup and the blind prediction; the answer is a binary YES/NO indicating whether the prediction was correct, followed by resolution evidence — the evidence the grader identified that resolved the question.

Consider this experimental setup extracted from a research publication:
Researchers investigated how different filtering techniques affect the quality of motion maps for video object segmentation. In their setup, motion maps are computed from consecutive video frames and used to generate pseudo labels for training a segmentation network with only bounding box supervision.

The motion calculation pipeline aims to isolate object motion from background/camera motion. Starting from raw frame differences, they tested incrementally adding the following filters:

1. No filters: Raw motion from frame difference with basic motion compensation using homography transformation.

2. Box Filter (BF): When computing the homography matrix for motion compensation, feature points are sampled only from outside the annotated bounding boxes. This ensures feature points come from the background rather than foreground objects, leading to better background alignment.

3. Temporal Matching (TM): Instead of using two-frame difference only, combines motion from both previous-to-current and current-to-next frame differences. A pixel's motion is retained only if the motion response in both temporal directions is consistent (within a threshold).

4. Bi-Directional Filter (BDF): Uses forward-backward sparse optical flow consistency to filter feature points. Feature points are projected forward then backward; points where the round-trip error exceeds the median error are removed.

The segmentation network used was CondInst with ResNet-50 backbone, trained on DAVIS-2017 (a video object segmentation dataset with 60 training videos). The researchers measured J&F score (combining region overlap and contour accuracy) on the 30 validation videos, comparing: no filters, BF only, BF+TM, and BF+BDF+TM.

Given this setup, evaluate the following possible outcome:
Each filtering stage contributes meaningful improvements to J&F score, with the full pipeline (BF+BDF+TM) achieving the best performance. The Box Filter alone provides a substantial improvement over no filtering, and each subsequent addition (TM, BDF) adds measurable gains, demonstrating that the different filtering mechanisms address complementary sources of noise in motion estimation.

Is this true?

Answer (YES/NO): NO